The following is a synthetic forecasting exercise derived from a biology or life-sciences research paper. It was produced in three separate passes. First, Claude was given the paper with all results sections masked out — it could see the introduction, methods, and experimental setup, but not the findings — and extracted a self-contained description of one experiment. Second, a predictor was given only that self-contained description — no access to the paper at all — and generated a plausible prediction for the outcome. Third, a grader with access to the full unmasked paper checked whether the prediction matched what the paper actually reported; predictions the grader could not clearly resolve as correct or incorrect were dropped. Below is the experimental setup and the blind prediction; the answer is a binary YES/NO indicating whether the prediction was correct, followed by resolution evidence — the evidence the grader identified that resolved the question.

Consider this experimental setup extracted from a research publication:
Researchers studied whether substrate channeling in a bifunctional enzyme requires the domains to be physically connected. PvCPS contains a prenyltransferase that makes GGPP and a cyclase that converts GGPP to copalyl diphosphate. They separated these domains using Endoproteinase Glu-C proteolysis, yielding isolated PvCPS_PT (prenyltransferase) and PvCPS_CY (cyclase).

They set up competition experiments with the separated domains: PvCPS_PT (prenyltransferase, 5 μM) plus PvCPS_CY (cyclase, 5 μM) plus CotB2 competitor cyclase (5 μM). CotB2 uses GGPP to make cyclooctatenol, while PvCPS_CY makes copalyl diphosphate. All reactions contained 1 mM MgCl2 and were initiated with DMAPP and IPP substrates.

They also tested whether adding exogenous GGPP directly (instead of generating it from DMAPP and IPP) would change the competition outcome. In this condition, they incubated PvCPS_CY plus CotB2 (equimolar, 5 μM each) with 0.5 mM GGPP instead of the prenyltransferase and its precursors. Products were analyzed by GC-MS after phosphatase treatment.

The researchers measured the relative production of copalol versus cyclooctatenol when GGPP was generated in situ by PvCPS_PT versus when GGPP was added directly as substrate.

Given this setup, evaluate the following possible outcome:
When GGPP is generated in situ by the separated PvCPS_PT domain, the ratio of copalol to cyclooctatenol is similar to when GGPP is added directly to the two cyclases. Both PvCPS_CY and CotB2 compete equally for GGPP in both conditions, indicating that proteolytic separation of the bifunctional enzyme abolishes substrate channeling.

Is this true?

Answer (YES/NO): NO